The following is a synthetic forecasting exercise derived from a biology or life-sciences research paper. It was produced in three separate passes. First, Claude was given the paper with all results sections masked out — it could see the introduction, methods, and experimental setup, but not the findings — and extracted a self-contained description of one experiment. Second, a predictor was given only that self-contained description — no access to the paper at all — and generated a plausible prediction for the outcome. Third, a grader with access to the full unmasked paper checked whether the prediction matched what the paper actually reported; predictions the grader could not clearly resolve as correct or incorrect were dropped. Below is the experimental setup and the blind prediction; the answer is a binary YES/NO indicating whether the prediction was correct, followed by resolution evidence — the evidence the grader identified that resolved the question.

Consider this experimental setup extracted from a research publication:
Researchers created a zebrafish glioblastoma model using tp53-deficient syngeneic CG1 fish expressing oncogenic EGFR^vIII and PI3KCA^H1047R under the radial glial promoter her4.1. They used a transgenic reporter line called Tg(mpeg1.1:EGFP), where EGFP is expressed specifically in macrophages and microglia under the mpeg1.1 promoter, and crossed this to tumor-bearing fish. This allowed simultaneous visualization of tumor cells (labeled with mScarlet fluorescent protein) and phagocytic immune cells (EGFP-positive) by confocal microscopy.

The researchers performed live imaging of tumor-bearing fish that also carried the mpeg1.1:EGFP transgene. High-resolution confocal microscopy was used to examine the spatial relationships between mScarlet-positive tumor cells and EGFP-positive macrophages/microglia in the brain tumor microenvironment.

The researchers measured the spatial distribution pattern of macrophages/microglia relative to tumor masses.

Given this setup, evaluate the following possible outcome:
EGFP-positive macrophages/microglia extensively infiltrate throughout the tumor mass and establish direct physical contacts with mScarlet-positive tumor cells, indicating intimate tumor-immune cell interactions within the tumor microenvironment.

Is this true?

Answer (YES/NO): YES